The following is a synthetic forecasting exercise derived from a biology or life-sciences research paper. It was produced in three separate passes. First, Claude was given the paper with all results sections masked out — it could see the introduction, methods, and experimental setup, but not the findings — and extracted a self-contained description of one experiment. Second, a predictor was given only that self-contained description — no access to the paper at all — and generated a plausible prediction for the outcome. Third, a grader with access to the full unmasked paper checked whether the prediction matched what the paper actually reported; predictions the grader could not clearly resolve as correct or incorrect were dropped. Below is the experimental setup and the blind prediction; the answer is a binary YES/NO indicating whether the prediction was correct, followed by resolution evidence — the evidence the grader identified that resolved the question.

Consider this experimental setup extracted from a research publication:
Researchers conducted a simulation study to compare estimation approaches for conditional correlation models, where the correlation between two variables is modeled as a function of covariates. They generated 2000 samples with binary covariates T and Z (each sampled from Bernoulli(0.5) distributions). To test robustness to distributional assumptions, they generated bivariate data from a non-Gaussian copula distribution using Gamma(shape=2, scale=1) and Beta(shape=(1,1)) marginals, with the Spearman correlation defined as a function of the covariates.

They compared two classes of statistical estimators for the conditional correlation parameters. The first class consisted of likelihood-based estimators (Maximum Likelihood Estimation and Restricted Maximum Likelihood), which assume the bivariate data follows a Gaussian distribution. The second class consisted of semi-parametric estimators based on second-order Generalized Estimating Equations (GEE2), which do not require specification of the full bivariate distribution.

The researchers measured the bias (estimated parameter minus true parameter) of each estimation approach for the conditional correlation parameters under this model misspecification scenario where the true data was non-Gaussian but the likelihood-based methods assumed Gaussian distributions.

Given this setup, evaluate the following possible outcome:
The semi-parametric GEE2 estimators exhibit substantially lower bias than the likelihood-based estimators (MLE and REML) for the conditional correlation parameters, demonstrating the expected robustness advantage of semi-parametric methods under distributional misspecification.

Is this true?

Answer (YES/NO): NO